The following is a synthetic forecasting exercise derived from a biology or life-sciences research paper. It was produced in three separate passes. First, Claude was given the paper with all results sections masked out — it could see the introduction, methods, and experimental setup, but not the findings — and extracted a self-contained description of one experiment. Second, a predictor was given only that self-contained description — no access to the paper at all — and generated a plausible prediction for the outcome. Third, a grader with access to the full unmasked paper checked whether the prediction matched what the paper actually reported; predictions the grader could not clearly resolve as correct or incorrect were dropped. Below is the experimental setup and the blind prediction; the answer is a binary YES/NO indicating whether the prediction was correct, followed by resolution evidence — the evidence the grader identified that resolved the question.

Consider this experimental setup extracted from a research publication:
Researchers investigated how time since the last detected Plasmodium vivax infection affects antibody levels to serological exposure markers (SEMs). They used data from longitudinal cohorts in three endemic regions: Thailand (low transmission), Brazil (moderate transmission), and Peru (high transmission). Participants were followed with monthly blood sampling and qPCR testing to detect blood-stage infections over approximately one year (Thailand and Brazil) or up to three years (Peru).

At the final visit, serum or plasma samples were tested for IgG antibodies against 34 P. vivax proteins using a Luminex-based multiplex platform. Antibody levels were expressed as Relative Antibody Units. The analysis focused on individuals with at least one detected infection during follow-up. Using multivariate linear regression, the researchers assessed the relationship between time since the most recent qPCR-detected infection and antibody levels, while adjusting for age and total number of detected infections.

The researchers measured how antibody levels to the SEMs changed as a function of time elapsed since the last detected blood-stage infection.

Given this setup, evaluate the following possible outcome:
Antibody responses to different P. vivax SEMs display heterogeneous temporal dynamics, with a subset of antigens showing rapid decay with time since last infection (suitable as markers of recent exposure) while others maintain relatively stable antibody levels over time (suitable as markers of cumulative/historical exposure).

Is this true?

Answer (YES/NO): YES